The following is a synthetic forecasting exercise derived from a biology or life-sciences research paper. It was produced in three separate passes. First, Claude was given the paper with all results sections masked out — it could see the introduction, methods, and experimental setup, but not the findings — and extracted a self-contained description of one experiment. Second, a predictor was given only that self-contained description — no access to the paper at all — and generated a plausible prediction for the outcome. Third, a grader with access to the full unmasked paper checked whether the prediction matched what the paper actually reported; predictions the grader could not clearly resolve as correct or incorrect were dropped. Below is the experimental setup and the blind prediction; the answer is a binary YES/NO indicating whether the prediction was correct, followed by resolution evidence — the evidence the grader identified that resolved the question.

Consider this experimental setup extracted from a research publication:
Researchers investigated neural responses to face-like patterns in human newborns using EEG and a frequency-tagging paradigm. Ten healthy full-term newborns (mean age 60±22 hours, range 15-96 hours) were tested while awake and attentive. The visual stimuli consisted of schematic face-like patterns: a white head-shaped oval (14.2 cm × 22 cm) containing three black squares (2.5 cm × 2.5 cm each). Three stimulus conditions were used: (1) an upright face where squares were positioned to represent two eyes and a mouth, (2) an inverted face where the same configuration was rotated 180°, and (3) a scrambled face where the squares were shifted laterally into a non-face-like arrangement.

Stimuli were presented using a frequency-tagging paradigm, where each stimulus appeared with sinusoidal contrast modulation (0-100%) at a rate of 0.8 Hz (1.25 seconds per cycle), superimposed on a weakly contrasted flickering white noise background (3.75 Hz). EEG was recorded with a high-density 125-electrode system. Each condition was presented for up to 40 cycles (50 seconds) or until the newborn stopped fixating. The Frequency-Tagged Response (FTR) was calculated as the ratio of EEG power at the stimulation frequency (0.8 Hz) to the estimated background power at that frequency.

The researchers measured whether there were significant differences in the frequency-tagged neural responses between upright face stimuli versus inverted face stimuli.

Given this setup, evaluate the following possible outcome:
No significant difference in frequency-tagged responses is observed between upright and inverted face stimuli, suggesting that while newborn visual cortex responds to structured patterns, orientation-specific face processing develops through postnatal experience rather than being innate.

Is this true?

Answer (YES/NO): NO